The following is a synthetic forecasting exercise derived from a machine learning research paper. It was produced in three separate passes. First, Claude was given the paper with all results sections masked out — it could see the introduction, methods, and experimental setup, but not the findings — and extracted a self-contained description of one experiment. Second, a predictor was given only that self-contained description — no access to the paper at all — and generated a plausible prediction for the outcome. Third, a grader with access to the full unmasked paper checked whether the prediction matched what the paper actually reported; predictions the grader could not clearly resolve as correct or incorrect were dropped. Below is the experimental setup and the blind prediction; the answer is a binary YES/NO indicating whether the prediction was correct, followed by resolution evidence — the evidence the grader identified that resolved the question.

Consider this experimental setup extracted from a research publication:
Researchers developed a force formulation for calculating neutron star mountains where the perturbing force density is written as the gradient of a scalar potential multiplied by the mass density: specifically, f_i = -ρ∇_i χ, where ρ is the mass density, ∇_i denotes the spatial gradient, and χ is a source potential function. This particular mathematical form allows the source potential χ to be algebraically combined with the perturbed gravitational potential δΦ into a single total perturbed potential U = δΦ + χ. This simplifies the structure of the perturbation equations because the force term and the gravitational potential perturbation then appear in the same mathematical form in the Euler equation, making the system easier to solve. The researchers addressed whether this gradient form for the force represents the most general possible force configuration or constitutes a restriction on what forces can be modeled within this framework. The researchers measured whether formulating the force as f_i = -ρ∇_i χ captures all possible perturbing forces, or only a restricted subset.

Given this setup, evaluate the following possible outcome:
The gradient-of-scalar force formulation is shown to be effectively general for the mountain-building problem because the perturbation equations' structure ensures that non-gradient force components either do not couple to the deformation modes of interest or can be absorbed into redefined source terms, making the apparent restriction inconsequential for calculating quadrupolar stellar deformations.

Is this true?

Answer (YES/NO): NO